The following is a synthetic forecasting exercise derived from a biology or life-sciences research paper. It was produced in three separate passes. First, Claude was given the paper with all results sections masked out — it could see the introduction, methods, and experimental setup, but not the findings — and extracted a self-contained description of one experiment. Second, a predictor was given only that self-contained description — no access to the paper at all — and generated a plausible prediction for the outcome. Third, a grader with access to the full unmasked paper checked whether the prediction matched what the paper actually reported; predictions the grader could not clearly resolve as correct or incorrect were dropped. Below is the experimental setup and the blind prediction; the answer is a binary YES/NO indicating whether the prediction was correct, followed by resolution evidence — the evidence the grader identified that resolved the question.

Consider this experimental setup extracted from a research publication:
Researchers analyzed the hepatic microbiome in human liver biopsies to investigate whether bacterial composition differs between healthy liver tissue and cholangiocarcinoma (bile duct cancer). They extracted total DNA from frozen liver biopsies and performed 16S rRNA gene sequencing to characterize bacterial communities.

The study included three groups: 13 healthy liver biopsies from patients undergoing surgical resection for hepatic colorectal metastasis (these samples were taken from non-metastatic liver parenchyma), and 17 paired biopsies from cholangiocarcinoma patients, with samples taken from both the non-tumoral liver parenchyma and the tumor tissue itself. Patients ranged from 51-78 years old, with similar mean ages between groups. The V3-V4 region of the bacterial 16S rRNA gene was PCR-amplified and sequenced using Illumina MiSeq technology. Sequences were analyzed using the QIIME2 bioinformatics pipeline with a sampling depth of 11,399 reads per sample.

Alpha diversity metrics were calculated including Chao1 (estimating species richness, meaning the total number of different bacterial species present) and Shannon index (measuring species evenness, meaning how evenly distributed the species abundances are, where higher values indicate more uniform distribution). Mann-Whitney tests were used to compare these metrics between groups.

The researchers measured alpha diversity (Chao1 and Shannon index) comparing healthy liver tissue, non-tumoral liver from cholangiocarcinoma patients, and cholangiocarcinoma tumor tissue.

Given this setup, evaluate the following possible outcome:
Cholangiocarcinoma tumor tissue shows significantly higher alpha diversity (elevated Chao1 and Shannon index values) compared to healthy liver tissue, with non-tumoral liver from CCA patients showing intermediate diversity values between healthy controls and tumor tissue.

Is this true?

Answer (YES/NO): NO